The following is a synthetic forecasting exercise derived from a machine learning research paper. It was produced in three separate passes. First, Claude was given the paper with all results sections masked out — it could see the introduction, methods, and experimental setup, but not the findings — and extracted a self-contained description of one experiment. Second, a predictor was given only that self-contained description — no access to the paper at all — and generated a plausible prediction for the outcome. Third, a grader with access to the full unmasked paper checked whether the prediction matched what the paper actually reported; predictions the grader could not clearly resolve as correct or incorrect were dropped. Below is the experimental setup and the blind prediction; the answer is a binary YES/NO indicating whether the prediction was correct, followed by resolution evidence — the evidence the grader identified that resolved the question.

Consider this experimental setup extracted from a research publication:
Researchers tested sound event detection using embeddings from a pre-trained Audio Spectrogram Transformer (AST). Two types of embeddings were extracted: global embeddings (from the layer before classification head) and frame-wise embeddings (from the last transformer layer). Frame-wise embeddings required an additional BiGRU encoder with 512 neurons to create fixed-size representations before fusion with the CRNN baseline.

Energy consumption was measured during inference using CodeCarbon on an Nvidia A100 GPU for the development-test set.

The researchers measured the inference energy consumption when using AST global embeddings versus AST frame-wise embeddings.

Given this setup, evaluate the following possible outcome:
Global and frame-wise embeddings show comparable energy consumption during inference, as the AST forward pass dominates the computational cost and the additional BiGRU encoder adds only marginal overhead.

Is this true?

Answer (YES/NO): YES